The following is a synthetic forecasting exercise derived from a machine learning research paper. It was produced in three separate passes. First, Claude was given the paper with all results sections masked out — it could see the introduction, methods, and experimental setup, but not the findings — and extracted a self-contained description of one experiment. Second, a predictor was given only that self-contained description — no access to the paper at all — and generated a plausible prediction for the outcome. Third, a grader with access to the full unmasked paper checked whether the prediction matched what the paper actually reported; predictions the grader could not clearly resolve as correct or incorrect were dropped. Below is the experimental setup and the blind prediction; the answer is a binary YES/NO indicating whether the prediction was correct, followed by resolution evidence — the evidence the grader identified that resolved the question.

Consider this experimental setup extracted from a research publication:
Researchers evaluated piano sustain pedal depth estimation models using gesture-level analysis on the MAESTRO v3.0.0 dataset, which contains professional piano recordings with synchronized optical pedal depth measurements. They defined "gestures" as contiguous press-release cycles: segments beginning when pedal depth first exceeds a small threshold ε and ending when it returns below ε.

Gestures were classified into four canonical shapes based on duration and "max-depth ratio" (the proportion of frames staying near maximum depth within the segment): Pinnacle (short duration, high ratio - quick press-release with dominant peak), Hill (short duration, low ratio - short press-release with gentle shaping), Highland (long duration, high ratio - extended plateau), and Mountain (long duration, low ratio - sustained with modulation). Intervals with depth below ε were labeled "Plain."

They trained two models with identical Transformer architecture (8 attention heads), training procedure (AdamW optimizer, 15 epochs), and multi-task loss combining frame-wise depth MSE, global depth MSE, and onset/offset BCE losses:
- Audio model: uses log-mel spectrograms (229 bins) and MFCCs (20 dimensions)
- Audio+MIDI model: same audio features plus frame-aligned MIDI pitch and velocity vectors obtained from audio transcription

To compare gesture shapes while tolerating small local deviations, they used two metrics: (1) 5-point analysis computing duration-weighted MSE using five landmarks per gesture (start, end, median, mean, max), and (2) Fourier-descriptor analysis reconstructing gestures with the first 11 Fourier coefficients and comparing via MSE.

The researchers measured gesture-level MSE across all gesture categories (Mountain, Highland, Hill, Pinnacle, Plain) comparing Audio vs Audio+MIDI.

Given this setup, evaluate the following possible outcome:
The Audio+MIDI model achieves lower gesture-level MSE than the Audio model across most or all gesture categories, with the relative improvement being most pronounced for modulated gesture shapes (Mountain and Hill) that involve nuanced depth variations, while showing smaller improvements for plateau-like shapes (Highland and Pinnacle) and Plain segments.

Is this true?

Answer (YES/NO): NO